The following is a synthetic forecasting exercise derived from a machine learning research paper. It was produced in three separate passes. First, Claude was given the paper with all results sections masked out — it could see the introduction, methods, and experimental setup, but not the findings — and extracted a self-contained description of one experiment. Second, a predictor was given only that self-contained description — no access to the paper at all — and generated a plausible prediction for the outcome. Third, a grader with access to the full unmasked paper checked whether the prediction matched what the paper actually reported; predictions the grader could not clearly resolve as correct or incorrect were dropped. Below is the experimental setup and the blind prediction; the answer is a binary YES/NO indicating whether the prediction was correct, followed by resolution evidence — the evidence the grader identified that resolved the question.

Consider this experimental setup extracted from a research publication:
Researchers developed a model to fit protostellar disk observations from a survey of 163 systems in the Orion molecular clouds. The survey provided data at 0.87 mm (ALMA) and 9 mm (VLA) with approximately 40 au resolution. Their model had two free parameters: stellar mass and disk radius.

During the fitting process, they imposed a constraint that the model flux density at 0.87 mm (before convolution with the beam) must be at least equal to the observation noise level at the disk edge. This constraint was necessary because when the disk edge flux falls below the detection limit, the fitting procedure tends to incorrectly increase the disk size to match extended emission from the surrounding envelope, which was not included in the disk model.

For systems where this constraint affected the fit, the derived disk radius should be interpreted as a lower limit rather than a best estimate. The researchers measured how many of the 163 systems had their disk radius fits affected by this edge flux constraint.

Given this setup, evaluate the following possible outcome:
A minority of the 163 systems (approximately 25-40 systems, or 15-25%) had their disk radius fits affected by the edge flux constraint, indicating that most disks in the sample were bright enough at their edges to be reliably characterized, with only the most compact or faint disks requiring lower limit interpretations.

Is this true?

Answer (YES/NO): YES